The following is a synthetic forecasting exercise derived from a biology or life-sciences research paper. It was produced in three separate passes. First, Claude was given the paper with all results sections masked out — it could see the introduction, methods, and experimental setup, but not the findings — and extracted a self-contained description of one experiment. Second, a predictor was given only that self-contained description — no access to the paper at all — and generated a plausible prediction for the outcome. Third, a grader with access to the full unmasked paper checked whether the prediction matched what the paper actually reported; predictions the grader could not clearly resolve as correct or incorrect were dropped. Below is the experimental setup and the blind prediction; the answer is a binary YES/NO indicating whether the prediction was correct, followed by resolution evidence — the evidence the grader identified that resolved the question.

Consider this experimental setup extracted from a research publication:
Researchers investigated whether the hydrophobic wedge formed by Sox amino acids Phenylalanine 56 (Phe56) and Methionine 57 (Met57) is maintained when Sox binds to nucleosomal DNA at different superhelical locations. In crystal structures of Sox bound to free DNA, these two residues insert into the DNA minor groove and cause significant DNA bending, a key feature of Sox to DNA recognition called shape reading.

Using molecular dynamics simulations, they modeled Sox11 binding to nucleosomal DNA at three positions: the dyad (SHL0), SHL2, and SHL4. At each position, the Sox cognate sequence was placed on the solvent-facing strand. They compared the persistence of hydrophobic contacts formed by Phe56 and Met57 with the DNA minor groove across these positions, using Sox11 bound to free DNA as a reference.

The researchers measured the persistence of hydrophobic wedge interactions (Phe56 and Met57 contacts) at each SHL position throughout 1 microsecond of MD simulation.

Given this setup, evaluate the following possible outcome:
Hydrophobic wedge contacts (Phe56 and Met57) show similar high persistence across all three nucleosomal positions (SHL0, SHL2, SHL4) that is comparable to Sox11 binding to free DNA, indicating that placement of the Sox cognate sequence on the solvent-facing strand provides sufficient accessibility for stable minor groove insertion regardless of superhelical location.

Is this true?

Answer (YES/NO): NO